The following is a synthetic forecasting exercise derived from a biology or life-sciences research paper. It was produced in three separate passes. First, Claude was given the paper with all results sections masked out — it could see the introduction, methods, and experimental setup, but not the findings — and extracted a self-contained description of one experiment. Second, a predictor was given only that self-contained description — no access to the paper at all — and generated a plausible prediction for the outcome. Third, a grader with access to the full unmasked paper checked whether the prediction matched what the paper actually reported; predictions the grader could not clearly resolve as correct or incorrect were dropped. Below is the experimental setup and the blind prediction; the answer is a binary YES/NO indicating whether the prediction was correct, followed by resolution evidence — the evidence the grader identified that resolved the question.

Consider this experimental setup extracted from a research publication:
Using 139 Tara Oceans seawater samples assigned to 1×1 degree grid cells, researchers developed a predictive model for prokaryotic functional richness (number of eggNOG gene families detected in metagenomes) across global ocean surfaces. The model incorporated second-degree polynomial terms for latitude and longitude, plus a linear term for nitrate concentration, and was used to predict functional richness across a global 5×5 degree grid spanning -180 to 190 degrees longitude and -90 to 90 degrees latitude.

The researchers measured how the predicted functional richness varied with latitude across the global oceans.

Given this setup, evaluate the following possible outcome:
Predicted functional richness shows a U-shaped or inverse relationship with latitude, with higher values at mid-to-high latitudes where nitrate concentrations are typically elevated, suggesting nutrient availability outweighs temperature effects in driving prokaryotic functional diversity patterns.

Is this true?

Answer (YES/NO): NO